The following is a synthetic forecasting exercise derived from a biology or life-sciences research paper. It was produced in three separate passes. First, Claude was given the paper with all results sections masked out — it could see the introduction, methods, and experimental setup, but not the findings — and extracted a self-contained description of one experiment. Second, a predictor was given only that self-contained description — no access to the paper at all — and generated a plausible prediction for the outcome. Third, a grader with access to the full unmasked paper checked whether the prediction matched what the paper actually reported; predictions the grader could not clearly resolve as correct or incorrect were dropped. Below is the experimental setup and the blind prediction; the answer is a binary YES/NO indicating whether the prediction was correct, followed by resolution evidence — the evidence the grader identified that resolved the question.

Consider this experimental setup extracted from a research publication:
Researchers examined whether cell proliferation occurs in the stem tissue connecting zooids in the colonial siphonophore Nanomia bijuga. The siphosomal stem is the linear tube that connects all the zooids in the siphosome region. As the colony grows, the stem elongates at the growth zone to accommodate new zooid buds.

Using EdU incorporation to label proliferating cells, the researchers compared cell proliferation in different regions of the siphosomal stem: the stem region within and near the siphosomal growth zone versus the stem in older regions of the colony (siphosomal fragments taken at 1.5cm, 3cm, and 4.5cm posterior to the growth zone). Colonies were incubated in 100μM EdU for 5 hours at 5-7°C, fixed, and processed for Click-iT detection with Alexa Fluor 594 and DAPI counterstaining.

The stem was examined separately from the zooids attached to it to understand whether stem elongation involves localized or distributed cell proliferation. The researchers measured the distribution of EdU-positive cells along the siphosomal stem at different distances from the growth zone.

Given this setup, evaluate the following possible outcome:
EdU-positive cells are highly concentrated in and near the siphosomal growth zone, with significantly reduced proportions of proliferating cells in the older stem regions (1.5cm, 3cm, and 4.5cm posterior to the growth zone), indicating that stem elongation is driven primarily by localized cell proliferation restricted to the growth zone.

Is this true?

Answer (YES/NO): YES